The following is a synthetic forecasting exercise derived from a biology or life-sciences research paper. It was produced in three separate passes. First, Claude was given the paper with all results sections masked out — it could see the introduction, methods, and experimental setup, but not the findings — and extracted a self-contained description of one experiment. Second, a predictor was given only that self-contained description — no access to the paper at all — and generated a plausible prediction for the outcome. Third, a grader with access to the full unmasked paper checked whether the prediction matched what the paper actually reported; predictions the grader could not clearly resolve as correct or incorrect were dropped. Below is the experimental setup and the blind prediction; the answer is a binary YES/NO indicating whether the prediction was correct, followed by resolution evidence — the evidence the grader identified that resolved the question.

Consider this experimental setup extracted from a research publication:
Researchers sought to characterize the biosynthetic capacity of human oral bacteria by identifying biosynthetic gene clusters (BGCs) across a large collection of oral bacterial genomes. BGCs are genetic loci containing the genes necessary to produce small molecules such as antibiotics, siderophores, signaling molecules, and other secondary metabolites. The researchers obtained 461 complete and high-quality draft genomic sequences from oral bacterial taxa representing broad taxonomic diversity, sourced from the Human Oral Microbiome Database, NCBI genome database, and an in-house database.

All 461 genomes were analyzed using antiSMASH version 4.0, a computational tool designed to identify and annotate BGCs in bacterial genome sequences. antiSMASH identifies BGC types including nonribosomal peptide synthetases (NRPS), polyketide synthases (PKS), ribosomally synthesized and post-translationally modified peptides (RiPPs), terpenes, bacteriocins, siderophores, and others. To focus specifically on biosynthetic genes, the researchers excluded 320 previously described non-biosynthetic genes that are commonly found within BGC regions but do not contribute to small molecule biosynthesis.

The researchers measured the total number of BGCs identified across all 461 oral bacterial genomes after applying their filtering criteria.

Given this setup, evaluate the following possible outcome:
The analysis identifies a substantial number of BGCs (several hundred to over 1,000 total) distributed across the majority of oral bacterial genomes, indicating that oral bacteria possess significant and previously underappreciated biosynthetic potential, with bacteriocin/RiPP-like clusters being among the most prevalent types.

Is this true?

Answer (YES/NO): NO